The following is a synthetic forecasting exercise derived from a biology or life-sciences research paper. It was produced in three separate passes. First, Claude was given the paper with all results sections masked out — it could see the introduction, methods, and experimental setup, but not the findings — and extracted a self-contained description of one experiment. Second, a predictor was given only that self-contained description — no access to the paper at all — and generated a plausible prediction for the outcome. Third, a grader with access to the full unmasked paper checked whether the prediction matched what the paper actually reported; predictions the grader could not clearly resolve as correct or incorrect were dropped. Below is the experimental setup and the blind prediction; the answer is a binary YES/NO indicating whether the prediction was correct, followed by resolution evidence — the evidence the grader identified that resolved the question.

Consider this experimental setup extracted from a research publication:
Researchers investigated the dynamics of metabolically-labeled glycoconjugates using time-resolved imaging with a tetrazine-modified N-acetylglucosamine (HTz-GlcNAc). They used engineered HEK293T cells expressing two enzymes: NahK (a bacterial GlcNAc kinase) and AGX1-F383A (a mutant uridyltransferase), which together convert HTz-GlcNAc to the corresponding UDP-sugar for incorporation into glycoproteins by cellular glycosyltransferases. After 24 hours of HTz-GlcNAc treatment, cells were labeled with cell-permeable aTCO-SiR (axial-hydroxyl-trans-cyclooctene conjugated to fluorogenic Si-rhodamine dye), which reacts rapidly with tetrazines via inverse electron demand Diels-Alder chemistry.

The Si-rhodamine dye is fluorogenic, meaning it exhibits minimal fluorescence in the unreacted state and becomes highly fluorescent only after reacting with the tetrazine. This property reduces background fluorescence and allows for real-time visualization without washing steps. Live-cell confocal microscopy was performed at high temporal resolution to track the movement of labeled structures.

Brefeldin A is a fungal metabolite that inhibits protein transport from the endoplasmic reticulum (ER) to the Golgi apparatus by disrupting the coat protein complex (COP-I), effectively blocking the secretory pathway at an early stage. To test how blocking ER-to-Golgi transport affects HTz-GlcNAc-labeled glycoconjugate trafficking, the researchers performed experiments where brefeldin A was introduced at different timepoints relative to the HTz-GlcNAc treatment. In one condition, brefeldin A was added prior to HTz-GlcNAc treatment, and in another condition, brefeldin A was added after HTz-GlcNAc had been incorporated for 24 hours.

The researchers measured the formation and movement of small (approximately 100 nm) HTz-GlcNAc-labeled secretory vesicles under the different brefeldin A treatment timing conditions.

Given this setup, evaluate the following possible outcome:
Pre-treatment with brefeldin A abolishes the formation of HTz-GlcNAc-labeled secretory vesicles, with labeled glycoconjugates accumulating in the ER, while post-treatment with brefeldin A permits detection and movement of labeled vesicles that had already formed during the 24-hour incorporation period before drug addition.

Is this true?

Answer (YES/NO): NO